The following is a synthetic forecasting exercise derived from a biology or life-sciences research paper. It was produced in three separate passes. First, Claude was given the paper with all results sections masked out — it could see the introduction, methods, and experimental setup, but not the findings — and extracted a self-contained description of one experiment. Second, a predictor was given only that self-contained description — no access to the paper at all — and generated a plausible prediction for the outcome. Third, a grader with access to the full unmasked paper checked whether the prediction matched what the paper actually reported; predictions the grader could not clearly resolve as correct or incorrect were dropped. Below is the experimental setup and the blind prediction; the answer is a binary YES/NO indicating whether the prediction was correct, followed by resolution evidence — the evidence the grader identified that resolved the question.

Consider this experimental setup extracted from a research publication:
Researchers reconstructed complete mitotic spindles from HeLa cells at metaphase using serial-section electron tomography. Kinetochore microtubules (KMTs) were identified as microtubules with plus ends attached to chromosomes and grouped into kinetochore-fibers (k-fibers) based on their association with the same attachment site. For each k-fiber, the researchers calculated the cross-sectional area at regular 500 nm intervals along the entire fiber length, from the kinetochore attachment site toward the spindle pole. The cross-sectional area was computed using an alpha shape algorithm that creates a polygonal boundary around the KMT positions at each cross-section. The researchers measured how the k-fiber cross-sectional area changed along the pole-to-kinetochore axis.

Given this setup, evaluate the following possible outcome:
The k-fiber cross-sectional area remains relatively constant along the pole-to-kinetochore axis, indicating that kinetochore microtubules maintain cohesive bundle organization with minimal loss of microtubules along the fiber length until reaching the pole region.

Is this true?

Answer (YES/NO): NO